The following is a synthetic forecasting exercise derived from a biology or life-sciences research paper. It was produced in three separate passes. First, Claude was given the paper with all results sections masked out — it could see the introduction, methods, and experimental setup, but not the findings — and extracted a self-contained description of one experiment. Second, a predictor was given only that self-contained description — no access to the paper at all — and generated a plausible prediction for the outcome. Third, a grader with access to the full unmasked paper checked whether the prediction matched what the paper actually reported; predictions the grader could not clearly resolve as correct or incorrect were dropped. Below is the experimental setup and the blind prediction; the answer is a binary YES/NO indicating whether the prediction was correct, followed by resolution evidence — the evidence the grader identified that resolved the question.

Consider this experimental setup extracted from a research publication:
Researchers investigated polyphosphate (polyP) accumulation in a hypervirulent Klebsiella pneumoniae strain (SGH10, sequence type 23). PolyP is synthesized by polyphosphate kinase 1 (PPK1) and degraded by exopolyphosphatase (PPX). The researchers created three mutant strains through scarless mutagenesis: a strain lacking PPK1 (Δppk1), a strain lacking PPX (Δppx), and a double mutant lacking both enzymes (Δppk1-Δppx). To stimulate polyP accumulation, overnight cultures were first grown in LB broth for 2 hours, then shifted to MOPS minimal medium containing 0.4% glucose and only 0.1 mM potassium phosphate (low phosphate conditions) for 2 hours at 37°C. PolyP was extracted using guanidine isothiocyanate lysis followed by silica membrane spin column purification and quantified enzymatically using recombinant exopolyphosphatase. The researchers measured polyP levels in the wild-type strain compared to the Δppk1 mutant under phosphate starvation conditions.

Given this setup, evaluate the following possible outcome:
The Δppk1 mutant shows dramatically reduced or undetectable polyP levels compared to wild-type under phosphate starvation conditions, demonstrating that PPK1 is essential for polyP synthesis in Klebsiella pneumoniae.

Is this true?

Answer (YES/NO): YES